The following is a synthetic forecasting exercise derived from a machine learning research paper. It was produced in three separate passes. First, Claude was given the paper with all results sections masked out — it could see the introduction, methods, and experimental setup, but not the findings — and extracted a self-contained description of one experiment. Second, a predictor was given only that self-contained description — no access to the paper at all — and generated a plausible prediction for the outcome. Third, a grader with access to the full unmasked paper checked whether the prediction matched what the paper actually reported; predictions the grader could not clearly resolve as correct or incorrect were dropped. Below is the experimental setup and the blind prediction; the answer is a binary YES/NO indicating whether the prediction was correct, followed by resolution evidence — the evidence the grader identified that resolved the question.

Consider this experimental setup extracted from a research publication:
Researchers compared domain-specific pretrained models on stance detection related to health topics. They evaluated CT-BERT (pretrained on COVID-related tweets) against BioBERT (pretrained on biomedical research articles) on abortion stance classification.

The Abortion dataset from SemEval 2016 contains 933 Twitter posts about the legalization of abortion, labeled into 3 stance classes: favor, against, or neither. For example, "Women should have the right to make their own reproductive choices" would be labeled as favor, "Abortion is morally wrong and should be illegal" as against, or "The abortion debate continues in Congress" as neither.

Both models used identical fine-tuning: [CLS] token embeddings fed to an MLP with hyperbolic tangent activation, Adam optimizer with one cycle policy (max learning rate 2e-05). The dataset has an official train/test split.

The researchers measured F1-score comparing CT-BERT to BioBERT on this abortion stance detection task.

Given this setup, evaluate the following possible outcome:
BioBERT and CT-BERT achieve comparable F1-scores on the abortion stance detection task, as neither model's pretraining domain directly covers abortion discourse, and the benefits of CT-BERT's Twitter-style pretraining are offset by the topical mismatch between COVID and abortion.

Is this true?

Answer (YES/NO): NO